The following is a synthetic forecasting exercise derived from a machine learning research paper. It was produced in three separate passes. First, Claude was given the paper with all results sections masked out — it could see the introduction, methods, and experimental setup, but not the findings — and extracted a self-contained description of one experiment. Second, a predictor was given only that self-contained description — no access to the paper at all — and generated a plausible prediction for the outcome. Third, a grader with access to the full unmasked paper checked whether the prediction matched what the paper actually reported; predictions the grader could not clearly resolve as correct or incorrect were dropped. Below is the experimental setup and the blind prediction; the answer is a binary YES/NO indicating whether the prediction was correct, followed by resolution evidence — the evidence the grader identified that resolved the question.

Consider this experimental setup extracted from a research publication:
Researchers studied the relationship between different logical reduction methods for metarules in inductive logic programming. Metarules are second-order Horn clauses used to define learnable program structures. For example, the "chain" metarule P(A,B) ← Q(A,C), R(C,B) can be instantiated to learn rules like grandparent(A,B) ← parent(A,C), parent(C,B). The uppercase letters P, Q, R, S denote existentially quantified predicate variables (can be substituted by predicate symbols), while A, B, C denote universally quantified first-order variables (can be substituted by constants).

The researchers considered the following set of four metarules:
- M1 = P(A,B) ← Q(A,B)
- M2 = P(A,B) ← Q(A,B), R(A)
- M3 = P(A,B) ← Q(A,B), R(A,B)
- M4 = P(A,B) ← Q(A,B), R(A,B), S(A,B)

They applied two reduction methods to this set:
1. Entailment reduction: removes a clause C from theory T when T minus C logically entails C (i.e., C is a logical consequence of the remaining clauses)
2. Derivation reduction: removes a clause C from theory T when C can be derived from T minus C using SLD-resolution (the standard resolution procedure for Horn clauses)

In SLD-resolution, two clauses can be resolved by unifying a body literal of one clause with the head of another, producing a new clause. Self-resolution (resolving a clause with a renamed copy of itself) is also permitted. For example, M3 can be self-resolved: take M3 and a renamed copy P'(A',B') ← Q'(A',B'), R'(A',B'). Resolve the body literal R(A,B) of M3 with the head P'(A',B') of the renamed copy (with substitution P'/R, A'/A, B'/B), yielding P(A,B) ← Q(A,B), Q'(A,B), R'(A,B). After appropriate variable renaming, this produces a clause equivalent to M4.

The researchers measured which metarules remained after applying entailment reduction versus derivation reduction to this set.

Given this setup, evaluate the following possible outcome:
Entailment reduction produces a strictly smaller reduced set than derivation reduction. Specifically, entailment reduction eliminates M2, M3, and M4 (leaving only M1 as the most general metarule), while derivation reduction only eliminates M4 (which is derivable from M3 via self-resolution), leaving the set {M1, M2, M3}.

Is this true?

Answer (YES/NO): YES